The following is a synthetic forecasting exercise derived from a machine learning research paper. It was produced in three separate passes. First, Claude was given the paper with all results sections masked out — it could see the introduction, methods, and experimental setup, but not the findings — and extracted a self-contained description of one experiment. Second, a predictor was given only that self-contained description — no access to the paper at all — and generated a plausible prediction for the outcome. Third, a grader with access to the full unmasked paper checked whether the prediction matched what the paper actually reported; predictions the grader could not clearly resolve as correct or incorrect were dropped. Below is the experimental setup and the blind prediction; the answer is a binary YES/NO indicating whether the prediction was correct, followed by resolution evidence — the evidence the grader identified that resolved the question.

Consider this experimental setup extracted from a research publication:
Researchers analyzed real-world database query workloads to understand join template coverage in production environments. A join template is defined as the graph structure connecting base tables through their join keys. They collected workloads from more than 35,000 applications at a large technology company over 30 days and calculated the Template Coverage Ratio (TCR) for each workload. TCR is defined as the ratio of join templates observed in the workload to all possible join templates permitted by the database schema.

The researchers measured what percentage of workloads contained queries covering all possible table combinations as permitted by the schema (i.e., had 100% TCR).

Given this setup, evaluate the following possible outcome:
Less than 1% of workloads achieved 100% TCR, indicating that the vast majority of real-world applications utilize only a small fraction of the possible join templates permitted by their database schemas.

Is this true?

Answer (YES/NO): YES